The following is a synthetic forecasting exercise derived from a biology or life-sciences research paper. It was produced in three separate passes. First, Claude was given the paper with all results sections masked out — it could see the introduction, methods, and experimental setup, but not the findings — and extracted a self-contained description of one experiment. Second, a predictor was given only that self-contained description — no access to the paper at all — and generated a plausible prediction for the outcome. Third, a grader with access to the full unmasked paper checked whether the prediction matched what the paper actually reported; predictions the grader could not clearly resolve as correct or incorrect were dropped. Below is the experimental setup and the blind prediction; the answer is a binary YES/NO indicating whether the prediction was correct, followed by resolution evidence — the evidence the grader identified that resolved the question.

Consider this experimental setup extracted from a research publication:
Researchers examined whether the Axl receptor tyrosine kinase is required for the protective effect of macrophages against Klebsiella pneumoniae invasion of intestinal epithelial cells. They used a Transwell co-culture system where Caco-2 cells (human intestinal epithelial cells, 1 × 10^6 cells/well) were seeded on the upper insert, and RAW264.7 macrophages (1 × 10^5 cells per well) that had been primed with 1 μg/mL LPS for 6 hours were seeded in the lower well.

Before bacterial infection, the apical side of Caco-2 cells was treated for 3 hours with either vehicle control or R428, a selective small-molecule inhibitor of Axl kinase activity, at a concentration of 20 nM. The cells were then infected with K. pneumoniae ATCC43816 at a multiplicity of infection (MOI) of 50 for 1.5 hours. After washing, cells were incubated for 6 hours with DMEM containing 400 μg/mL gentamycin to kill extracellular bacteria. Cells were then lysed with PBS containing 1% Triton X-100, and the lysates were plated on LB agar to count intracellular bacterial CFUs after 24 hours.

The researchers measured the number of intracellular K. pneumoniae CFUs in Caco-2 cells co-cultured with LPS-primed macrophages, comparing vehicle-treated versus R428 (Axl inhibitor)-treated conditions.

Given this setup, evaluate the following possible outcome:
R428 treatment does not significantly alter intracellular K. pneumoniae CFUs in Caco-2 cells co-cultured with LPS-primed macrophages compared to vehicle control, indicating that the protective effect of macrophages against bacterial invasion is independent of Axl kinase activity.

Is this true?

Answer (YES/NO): NO